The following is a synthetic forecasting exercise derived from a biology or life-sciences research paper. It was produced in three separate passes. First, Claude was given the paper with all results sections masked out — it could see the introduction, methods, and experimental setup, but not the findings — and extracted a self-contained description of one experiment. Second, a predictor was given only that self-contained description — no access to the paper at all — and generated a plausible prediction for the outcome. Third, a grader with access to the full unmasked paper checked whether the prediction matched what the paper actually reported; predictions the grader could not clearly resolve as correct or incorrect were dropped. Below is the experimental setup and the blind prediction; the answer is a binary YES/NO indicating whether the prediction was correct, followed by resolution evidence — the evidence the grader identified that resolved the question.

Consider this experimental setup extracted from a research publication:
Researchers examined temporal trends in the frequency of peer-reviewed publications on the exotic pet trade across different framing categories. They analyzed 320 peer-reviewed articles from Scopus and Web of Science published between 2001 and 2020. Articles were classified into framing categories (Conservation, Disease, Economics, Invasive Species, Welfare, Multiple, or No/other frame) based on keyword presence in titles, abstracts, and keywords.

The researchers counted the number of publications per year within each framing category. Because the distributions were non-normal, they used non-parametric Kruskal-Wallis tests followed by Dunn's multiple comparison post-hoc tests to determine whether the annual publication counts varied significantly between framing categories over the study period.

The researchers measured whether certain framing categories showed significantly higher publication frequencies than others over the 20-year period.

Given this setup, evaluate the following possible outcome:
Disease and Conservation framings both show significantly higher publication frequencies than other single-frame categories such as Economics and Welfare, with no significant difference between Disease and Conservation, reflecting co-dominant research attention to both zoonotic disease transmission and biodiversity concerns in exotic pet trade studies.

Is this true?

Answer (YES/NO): NO